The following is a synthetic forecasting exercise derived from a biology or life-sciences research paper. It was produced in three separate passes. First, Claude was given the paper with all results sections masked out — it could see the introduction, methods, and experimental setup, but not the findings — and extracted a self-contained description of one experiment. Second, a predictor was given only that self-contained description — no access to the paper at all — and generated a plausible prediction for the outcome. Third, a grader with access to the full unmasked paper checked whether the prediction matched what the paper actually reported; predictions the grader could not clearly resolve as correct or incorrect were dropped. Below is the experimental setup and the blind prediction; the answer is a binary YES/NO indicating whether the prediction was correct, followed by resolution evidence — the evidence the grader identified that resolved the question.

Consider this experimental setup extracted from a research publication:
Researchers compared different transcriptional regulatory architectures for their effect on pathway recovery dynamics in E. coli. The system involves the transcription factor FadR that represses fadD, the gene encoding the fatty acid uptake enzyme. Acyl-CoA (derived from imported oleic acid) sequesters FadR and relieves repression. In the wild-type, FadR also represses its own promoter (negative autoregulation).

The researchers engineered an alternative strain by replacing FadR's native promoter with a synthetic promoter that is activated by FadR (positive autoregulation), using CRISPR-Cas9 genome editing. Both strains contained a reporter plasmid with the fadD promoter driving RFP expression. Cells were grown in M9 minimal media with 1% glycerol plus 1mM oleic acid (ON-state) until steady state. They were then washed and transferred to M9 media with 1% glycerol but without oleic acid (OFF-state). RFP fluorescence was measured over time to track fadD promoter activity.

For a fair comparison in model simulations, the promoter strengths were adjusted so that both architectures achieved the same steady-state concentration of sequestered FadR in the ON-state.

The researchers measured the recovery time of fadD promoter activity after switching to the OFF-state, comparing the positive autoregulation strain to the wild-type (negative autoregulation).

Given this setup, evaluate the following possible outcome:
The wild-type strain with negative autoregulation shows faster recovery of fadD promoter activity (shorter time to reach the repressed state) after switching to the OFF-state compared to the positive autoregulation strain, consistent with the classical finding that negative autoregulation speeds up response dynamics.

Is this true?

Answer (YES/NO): YES